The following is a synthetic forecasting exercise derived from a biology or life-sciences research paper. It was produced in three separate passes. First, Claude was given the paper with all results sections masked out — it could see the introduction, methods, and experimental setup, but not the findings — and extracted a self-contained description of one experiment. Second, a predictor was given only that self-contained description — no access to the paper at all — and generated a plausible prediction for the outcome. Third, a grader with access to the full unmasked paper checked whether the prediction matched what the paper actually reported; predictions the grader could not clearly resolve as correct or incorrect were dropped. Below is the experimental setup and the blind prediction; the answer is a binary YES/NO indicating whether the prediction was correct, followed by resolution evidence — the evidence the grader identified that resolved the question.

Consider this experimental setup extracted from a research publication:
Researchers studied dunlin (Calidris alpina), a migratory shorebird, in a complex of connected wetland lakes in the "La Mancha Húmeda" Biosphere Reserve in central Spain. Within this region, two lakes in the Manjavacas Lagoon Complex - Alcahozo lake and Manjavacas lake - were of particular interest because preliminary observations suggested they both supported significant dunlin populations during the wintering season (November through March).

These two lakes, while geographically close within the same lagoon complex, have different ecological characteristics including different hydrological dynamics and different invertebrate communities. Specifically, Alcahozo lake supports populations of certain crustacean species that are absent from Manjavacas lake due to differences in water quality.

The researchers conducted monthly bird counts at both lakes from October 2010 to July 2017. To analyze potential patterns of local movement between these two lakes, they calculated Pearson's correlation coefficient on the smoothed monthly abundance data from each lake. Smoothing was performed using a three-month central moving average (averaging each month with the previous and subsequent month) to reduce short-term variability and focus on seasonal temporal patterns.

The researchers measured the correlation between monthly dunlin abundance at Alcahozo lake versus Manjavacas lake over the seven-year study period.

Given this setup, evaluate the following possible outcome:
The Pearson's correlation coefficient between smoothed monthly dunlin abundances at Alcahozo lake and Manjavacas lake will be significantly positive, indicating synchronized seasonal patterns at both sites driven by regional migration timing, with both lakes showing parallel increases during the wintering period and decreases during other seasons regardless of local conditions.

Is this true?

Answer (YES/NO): NO